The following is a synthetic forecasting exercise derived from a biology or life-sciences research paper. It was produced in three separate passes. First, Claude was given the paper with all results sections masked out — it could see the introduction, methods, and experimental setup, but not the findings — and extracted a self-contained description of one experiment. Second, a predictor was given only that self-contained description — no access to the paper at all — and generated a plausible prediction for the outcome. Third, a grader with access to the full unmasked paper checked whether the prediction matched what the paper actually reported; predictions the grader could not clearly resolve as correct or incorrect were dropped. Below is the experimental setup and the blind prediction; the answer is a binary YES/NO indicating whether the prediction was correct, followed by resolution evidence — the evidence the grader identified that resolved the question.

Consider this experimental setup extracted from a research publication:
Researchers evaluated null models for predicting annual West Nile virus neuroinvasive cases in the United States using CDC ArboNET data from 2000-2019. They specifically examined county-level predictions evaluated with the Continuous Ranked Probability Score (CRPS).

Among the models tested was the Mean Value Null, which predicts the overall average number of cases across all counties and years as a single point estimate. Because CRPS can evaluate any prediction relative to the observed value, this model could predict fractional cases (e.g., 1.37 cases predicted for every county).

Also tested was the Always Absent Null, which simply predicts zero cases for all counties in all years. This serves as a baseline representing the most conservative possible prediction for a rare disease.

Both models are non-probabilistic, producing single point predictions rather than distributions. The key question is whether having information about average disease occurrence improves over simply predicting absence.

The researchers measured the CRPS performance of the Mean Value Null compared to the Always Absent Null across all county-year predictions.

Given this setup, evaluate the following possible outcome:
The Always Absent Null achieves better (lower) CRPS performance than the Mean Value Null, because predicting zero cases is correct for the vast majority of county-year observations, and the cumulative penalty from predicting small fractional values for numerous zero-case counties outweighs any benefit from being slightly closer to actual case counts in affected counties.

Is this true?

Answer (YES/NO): YES